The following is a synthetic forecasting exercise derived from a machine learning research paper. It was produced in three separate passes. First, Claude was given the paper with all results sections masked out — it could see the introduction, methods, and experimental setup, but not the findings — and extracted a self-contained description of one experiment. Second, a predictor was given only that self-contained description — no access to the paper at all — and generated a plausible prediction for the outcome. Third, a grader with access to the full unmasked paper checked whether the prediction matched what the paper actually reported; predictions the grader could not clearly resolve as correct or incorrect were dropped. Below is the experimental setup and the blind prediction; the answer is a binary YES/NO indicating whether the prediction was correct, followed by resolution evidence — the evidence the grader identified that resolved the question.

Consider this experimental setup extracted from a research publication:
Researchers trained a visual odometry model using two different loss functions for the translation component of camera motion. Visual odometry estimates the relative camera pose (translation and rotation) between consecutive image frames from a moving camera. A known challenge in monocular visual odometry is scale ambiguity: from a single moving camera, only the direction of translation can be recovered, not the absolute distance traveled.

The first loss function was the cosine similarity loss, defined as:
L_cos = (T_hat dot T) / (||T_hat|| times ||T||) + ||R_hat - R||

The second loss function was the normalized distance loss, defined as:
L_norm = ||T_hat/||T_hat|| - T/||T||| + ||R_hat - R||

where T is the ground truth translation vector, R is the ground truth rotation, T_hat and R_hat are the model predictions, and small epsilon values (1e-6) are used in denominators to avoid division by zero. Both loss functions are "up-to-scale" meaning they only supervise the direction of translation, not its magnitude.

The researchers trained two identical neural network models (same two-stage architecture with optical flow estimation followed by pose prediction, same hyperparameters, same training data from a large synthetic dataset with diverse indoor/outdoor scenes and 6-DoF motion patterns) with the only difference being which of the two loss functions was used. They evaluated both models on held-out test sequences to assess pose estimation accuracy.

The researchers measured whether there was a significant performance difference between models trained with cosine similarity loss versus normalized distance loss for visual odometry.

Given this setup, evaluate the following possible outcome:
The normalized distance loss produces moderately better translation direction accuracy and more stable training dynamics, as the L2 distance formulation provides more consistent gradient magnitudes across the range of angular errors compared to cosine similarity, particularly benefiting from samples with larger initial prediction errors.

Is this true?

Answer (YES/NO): NO